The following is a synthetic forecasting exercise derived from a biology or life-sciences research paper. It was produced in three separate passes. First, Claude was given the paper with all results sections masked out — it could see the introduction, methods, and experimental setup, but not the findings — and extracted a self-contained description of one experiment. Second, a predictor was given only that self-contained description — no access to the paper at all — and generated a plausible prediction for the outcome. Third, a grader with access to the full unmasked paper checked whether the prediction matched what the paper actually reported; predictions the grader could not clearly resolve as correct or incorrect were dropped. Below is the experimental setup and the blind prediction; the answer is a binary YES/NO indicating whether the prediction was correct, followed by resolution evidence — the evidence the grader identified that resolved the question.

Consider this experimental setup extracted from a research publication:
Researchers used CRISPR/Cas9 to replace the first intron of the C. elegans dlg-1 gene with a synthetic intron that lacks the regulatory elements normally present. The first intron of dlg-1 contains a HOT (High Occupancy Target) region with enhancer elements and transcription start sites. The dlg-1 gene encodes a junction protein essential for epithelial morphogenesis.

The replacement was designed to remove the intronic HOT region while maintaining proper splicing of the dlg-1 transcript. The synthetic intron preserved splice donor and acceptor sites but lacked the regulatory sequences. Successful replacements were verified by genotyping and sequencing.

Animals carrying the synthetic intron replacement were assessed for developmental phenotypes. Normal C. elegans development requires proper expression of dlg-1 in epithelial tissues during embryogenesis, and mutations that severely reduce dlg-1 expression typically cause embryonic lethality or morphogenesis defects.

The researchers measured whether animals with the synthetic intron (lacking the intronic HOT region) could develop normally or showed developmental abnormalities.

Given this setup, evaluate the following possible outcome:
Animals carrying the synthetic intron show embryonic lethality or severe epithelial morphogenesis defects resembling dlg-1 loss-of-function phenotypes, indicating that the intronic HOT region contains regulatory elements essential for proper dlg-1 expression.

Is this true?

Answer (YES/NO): NO